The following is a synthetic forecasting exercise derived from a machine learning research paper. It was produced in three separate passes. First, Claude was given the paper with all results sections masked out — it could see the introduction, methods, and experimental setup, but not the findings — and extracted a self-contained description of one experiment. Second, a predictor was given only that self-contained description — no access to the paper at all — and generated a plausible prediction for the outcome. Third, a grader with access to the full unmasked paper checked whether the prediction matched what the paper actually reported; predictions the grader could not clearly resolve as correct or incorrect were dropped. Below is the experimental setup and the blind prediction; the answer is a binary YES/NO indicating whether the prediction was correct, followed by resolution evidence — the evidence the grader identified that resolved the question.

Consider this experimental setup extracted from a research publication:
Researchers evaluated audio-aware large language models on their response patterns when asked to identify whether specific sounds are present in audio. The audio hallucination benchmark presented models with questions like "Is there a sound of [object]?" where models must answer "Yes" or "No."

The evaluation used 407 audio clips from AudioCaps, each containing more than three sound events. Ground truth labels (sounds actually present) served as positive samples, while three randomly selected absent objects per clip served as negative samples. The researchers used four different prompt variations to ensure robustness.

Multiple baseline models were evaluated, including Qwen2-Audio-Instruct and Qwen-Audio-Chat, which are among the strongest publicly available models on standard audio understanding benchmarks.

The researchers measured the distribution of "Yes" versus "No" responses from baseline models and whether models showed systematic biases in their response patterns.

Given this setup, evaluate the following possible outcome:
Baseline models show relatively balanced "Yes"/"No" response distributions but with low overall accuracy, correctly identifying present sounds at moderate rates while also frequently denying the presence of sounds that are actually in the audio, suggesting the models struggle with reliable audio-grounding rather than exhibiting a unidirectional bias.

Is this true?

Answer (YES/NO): NO